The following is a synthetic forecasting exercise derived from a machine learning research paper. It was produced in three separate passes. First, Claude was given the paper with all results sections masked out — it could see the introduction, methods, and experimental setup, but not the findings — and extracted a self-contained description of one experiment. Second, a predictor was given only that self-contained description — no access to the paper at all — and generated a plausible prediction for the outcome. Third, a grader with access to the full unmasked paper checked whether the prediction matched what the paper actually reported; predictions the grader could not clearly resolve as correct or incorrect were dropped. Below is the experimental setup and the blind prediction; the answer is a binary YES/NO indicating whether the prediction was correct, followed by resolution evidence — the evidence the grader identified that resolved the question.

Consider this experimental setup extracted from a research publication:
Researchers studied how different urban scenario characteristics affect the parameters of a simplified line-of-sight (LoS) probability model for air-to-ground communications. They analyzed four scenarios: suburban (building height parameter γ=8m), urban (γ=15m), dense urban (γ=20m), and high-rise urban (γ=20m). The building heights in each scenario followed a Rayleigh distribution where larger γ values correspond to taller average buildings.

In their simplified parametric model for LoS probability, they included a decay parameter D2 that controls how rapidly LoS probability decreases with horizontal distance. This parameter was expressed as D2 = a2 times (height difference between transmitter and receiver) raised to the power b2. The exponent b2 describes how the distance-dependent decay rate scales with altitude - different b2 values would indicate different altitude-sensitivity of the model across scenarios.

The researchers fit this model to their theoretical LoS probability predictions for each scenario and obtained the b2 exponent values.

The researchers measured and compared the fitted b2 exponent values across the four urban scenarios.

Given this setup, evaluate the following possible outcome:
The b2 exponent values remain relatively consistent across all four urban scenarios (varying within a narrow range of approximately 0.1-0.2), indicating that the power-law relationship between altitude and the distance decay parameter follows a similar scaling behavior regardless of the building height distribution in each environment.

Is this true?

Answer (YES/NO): NO